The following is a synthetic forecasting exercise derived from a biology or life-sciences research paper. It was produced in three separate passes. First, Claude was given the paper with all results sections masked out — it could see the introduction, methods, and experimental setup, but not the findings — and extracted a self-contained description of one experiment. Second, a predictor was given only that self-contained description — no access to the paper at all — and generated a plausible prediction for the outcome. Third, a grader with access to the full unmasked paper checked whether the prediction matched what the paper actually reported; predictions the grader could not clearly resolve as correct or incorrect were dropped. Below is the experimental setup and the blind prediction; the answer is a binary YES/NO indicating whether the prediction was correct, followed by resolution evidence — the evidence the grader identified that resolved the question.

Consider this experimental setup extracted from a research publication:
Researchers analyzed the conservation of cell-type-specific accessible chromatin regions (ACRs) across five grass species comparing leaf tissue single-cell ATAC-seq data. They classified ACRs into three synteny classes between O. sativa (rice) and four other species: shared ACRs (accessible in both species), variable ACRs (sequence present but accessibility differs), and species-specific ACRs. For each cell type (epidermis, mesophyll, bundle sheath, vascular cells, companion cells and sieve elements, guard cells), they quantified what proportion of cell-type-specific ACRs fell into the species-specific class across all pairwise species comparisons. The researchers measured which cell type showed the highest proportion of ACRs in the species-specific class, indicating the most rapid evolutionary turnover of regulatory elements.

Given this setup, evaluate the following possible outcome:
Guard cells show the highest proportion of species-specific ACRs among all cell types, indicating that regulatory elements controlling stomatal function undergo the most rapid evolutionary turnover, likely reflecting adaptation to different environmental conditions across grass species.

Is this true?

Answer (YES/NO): NO